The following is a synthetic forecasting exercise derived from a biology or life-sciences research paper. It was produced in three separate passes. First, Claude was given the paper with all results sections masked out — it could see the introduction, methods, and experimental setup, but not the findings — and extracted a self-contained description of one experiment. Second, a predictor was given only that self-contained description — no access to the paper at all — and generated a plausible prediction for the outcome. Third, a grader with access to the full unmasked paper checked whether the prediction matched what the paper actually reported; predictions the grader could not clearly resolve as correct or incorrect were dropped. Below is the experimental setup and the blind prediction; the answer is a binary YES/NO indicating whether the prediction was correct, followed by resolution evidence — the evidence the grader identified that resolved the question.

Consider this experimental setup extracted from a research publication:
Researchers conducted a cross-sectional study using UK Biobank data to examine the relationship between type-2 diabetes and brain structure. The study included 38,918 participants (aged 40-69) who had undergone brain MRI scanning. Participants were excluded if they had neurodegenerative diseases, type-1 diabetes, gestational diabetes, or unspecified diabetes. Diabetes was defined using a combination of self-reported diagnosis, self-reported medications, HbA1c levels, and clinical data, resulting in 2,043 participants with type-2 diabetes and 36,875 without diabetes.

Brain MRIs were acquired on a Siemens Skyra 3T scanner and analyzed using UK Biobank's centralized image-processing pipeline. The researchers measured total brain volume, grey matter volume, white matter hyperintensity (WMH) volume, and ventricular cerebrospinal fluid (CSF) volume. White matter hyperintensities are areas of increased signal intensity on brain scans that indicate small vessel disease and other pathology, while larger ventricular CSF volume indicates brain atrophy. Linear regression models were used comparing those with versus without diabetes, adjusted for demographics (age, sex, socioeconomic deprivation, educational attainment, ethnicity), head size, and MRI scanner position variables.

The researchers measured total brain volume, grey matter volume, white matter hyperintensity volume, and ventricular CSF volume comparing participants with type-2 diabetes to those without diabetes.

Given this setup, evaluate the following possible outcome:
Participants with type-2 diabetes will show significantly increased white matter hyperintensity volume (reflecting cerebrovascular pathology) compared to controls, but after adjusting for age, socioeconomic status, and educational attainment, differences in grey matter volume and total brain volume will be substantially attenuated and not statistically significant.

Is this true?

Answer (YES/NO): NO